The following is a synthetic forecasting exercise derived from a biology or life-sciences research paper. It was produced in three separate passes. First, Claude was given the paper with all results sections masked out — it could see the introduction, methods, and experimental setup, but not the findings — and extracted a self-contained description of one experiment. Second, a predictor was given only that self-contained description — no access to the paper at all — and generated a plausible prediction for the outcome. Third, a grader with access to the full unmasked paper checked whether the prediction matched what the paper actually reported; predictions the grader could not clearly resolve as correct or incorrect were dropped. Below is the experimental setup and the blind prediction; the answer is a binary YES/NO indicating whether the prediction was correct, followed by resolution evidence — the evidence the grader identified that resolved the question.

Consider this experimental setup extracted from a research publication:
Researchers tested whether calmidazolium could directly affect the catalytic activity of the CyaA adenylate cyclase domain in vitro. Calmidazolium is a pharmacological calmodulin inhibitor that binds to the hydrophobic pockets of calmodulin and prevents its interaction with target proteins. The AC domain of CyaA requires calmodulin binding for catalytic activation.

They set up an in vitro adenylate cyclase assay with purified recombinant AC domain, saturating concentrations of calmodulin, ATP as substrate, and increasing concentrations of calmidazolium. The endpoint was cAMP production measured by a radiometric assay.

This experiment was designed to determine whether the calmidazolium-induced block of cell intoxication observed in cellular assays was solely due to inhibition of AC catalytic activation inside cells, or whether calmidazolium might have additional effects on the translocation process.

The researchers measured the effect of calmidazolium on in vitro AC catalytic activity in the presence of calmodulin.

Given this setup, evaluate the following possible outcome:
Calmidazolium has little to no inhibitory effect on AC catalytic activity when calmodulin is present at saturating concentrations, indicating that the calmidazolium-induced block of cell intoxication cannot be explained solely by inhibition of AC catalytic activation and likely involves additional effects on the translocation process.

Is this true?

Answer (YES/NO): YES